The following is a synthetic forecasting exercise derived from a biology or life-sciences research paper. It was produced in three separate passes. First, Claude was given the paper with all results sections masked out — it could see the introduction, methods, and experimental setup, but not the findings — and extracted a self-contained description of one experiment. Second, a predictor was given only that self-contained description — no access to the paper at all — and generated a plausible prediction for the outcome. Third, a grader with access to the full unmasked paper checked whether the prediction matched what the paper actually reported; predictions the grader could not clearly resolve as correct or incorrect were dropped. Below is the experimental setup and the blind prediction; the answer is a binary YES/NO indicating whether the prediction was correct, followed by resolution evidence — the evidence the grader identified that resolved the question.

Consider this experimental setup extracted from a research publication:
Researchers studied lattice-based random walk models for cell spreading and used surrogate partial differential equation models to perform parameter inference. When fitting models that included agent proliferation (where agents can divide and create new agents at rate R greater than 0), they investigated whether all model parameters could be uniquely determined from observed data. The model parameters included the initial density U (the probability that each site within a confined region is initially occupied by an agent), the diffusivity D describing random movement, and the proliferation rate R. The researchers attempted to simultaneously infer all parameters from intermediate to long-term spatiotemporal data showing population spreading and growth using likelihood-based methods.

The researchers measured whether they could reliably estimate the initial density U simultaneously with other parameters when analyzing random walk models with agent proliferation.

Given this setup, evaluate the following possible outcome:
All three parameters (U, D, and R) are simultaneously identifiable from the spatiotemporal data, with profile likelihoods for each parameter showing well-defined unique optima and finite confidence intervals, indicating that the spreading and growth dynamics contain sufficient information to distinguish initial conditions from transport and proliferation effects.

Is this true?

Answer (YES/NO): NO